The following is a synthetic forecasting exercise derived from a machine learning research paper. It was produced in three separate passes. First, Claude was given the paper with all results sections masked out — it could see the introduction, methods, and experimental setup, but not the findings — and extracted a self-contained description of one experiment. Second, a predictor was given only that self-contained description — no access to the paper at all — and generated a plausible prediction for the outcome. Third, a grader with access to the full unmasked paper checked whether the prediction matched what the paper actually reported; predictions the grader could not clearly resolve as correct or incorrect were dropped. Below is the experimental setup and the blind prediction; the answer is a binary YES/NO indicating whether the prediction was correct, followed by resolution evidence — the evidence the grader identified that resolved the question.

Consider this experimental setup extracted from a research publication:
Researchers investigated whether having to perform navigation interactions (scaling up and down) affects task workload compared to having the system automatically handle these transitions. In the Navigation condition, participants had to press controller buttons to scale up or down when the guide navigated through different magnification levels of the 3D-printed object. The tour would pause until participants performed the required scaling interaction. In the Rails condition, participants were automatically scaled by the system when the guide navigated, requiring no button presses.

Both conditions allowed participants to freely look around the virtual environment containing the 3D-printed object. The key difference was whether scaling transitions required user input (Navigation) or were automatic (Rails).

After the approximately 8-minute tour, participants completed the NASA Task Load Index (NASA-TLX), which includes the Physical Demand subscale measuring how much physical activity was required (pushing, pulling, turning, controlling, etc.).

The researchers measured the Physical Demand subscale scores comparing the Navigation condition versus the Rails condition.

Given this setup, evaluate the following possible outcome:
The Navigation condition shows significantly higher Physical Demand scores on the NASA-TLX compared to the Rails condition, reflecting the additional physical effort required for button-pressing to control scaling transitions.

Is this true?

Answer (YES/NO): NO